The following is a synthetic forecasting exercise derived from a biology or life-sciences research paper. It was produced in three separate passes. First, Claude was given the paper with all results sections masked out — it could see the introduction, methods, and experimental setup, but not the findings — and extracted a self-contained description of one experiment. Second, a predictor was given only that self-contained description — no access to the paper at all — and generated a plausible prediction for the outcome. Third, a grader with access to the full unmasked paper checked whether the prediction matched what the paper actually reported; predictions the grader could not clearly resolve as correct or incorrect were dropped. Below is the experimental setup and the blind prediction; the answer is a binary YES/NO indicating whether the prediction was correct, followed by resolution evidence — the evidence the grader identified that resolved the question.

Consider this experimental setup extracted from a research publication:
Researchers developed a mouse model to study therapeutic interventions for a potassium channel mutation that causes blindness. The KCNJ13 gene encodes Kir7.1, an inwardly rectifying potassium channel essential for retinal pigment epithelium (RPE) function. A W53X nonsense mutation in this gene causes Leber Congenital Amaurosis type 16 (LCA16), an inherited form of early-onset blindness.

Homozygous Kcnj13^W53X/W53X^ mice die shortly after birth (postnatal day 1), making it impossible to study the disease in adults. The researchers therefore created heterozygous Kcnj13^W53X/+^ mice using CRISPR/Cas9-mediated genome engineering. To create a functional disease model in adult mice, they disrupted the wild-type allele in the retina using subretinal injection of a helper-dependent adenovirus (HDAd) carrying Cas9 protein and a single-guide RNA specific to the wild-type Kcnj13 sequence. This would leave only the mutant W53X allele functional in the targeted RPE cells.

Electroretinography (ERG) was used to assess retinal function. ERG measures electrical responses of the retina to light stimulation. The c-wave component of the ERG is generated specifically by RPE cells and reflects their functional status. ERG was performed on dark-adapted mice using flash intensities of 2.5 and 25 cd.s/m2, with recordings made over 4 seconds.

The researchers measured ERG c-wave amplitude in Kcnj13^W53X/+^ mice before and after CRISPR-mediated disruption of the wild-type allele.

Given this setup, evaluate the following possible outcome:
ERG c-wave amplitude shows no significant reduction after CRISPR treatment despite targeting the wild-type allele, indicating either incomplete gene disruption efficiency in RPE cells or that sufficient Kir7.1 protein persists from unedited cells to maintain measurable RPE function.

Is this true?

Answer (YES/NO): NO